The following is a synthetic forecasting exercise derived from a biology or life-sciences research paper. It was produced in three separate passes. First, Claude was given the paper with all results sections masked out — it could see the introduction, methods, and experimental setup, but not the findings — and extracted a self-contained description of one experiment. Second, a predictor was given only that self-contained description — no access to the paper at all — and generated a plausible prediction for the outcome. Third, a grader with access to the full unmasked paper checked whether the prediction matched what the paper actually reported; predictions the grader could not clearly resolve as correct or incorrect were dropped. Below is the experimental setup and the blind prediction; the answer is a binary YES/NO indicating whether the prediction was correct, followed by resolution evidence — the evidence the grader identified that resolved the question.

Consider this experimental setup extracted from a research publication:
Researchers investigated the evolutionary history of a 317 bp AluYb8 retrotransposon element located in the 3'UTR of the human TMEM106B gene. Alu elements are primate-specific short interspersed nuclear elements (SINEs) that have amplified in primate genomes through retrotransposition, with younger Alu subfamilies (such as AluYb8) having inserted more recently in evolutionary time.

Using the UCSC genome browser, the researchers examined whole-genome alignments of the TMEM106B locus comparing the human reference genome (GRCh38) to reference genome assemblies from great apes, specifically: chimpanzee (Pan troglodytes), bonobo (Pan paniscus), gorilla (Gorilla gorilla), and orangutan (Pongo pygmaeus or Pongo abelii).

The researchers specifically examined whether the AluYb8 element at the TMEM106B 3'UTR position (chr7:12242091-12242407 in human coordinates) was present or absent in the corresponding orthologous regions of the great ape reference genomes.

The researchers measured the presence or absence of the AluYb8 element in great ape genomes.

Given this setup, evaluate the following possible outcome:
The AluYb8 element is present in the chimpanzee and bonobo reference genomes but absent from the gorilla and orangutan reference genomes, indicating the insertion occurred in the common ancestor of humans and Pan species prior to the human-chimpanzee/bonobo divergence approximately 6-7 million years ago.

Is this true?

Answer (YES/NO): NO